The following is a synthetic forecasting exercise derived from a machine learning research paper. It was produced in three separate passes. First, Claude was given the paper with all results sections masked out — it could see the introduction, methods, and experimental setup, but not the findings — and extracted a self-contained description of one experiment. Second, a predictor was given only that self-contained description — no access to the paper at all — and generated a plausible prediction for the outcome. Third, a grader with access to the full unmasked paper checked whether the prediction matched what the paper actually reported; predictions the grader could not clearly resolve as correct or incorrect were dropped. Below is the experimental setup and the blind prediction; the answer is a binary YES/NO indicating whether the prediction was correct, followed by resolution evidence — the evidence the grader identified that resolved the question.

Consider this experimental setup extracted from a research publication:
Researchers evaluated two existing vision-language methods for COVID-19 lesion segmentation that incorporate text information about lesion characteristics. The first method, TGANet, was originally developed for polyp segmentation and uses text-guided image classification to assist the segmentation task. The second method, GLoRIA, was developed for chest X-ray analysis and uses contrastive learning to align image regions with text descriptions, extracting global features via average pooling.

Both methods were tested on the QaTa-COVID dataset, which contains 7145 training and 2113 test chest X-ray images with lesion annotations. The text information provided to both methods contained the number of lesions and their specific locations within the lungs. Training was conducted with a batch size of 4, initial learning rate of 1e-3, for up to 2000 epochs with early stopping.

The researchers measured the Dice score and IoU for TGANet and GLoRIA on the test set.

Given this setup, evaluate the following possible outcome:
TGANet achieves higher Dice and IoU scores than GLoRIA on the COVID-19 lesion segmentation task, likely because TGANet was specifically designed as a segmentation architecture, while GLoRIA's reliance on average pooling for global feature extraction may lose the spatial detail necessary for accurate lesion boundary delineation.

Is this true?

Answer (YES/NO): NO